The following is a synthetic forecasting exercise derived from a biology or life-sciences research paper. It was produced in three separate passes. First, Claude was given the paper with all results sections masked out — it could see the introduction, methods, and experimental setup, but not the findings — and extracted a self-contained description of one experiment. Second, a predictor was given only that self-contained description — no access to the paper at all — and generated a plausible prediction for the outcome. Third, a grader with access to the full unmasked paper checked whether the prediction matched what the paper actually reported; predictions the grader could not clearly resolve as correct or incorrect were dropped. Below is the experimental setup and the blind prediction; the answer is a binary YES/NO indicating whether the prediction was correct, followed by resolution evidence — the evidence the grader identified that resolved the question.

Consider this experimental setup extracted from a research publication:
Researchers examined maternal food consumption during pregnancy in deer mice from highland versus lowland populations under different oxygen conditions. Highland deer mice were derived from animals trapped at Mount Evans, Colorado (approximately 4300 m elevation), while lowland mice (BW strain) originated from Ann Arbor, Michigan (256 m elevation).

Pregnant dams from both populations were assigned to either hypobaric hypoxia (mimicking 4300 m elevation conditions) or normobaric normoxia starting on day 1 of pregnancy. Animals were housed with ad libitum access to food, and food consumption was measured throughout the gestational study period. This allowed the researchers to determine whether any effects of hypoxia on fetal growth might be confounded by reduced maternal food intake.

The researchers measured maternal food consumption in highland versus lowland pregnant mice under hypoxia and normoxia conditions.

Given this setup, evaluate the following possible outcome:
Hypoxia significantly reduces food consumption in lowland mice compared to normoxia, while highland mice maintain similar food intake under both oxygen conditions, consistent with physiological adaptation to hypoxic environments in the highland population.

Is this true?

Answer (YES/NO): NO